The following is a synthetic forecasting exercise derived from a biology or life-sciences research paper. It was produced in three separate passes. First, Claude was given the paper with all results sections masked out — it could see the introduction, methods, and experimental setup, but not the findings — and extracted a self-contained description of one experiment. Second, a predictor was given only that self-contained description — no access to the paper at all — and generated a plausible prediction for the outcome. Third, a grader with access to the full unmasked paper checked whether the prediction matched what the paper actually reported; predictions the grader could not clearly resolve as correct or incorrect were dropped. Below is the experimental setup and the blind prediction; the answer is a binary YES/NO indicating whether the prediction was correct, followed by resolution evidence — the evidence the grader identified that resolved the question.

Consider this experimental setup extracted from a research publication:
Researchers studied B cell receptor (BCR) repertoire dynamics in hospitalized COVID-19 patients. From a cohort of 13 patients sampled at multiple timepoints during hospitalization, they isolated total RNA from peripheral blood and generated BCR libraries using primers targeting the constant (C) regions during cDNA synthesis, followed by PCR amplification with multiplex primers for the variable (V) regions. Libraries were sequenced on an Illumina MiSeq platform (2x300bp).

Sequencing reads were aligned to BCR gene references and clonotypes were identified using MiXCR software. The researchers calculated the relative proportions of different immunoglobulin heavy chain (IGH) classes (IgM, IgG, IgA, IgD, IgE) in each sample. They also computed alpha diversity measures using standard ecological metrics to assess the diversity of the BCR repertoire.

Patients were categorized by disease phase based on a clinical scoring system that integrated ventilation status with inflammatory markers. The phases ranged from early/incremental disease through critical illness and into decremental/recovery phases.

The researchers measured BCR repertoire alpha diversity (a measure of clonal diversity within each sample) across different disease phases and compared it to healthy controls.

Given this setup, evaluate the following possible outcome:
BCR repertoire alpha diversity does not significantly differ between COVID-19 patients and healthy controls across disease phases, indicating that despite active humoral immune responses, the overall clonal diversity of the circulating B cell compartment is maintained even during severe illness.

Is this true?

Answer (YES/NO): NO